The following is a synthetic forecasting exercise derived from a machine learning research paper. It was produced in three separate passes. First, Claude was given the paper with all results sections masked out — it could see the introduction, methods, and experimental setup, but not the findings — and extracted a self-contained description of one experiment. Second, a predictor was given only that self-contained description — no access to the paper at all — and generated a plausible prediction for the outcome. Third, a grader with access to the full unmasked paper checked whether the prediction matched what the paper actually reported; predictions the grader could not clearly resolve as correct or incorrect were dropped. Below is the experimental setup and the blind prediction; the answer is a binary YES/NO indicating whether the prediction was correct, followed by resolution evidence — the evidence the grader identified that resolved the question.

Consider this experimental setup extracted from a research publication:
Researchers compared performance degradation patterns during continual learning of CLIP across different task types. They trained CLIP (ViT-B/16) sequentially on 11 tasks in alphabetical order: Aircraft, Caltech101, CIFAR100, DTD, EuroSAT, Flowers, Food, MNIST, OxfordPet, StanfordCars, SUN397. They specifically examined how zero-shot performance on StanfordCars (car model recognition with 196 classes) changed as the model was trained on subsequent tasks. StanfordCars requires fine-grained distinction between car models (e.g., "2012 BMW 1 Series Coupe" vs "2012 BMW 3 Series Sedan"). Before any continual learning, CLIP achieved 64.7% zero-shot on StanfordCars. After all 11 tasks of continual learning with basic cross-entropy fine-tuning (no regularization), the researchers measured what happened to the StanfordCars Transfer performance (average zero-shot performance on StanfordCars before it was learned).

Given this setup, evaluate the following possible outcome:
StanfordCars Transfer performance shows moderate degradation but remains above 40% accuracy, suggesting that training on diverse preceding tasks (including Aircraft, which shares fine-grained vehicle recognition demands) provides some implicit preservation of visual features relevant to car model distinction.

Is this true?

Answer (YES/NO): NO